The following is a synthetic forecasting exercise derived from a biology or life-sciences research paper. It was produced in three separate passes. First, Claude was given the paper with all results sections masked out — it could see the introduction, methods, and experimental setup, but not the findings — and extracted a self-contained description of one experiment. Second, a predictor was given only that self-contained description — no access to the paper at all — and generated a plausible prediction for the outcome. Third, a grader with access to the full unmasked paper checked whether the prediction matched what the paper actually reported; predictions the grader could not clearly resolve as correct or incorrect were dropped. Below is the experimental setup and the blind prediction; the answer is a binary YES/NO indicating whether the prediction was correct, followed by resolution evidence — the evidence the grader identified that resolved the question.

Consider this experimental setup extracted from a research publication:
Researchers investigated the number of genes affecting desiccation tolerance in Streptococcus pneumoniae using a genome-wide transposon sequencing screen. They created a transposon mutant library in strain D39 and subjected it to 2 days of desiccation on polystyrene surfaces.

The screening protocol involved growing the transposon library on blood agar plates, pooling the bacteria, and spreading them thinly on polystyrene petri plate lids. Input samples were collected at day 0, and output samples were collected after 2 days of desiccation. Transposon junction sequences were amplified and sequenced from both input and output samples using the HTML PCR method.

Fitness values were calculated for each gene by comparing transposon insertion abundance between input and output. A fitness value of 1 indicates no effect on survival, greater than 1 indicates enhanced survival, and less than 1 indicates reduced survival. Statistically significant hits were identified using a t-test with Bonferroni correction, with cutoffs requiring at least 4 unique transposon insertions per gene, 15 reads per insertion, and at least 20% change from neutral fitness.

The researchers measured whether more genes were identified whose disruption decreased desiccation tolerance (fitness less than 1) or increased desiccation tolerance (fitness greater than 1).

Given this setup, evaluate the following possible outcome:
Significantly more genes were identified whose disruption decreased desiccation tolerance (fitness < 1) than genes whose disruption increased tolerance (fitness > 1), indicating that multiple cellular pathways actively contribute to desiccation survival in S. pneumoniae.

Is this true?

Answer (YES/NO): NO